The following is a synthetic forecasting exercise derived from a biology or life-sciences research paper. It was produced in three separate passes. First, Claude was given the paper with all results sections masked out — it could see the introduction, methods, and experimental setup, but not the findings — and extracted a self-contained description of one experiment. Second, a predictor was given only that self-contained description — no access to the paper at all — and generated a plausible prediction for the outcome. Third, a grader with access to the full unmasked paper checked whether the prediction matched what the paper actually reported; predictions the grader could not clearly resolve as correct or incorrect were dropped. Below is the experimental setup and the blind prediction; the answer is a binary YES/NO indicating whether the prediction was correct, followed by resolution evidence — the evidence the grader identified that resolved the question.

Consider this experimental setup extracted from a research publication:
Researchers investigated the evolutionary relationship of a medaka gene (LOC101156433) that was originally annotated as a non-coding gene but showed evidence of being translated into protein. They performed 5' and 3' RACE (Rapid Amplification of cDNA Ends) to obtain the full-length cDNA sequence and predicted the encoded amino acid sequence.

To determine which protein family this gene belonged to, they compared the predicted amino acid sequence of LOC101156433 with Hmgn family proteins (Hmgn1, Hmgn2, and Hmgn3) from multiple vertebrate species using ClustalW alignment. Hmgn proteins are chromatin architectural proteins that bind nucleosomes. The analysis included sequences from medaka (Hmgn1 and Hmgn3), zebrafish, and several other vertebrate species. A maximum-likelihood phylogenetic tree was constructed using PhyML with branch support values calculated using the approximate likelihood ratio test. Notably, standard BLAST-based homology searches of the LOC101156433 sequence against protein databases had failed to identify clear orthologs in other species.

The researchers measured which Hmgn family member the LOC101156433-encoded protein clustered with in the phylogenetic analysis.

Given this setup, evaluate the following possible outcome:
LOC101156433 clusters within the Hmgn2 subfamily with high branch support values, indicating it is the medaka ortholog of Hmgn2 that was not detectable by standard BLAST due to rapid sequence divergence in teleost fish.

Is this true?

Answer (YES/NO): NO